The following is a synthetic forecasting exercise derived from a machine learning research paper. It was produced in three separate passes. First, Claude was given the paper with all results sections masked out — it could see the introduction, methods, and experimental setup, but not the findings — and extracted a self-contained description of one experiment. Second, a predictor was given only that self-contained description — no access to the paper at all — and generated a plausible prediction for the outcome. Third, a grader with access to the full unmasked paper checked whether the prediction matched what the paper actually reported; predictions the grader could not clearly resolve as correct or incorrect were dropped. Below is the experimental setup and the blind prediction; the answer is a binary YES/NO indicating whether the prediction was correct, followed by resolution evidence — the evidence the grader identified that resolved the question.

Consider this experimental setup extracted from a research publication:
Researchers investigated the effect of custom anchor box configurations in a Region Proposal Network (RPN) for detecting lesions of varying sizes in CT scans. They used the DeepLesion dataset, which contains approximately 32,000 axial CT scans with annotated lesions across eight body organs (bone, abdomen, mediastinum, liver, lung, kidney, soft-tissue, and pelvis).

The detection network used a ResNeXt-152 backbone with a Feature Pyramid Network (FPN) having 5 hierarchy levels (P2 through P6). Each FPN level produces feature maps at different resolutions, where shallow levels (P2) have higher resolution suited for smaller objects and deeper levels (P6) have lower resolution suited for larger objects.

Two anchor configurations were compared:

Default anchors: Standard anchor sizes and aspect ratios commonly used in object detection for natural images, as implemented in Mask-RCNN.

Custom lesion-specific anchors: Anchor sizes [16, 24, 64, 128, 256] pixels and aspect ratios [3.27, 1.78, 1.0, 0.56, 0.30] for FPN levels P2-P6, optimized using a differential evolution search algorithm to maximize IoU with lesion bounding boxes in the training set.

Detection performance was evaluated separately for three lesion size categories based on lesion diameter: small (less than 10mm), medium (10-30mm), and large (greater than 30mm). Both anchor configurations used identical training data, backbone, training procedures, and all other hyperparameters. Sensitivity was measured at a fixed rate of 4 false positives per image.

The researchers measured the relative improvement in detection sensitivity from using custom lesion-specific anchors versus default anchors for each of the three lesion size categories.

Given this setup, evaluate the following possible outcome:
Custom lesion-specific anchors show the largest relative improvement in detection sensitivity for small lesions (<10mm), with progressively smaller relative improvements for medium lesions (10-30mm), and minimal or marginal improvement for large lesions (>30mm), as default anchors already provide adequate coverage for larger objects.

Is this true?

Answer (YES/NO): NO